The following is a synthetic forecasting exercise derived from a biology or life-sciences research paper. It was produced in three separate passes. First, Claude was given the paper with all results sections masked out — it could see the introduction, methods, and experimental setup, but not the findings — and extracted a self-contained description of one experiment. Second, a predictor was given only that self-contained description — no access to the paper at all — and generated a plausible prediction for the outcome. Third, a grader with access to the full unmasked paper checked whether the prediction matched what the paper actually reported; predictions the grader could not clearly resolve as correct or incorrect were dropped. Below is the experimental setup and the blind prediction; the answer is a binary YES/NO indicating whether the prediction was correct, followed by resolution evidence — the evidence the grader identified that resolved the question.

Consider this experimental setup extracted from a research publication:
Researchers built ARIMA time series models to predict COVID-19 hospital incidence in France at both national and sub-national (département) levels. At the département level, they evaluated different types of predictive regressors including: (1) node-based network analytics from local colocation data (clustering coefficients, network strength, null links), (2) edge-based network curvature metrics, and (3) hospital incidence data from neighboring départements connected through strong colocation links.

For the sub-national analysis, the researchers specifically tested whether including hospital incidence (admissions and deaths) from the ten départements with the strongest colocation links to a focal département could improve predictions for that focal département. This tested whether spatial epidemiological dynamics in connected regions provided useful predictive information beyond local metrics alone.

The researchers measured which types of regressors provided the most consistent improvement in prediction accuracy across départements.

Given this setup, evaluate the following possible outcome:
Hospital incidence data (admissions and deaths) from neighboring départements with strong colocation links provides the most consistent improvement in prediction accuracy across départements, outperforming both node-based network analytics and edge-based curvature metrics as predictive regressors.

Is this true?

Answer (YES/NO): NO